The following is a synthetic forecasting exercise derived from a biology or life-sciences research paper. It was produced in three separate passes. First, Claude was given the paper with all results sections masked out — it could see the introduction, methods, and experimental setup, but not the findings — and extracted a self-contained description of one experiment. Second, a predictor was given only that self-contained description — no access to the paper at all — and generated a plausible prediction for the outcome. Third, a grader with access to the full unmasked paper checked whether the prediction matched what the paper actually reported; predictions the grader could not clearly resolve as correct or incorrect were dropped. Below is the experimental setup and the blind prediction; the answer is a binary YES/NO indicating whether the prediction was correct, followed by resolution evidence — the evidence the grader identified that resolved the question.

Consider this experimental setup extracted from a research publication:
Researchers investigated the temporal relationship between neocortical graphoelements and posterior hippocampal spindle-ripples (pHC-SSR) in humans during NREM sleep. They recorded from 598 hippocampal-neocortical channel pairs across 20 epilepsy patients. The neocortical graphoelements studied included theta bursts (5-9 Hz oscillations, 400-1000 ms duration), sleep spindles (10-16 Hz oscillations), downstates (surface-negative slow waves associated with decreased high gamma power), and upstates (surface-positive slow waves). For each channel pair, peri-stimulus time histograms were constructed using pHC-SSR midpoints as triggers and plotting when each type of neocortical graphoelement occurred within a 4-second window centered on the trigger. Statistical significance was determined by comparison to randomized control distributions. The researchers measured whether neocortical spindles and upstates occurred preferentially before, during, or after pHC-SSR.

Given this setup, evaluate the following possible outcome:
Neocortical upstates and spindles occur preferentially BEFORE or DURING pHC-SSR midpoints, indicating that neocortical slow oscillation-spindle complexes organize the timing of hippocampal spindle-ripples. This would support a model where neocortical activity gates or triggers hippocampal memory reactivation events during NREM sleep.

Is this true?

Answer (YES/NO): YES